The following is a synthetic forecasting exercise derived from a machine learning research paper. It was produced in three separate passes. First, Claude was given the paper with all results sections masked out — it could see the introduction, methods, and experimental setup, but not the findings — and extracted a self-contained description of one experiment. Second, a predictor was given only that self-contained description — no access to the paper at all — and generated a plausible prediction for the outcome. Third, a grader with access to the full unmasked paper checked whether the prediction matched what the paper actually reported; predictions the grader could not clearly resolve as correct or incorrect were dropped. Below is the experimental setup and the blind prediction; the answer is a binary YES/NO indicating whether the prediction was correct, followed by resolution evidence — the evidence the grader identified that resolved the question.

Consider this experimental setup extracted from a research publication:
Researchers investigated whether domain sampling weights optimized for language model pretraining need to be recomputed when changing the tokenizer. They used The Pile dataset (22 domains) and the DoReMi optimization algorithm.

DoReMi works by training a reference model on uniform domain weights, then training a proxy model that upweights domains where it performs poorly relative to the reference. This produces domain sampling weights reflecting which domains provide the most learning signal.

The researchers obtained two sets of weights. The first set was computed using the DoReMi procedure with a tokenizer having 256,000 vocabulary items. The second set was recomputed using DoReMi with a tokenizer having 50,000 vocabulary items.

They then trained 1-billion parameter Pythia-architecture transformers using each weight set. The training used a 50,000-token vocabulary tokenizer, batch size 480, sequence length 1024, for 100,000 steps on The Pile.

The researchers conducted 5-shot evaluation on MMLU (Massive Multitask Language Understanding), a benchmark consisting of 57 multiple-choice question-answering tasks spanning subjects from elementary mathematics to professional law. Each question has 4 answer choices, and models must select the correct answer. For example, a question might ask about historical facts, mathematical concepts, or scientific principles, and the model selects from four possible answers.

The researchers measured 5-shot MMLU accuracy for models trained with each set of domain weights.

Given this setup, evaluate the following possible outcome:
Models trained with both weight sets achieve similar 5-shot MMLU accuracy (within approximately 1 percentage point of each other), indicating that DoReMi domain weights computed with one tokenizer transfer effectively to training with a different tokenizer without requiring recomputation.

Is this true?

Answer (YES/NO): NO